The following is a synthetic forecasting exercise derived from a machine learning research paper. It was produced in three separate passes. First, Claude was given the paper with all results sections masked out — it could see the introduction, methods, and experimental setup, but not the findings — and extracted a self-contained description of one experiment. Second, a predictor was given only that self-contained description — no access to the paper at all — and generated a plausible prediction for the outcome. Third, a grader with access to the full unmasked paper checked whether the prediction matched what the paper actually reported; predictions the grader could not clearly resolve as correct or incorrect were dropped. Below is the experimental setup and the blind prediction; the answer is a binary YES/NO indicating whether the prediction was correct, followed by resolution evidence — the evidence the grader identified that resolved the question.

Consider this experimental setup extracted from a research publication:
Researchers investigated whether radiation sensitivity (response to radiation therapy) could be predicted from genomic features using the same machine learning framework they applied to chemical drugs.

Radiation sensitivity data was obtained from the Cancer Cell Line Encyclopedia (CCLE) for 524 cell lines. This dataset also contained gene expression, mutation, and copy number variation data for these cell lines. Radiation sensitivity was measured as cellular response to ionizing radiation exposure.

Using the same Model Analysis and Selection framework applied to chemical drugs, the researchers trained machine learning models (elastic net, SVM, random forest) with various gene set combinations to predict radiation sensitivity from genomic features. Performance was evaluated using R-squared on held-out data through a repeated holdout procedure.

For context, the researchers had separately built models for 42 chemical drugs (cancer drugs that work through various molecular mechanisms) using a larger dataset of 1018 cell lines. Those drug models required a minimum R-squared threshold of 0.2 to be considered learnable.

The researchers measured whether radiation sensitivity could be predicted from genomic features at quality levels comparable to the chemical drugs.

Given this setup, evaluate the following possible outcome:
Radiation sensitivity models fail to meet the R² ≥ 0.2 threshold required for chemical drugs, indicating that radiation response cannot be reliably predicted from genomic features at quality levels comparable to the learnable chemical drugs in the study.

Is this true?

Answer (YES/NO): YES